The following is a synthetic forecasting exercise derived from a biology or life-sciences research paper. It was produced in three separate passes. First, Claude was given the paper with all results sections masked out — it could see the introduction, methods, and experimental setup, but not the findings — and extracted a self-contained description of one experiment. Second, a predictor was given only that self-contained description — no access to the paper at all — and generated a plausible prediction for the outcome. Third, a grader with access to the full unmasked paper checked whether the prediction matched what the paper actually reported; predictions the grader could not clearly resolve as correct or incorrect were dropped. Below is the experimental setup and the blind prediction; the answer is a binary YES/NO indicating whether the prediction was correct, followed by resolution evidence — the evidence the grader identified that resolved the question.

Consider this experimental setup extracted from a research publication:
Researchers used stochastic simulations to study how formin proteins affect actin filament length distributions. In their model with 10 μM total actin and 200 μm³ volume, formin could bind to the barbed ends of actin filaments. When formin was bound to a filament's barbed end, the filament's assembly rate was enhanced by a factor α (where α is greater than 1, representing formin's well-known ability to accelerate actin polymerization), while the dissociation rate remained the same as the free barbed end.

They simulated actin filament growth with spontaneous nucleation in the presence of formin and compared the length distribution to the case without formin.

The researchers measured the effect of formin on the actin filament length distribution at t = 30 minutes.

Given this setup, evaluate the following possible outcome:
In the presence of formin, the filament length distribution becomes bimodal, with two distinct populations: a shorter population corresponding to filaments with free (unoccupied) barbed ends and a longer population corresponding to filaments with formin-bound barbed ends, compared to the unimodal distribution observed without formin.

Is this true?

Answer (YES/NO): NO